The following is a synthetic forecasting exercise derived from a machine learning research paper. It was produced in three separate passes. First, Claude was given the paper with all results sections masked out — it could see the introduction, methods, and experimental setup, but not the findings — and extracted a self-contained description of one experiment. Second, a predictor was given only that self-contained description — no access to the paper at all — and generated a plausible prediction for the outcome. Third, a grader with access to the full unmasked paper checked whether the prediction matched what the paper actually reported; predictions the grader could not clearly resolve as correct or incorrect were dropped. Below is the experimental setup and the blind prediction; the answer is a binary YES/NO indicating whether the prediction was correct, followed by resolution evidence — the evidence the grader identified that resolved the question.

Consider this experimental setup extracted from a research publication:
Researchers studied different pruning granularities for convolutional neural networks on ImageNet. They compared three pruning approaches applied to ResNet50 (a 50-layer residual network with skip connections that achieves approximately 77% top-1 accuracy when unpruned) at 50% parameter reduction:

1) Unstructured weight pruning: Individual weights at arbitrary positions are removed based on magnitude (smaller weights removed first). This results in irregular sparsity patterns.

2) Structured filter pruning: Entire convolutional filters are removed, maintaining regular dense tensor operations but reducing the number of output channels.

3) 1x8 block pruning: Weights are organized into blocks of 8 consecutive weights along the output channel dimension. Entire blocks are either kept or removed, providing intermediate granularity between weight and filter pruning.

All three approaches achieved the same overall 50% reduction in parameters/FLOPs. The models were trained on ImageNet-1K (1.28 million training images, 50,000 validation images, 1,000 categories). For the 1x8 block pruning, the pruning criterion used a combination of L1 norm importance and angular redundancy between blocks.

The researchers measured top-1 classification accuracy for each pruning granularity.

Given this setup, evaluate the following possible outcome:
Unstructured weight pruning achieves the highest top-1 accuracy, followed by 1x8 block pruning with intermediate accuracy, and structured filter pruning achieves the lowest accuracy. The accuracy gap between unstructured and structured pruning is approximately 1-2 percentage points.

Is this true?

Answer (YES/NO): YES